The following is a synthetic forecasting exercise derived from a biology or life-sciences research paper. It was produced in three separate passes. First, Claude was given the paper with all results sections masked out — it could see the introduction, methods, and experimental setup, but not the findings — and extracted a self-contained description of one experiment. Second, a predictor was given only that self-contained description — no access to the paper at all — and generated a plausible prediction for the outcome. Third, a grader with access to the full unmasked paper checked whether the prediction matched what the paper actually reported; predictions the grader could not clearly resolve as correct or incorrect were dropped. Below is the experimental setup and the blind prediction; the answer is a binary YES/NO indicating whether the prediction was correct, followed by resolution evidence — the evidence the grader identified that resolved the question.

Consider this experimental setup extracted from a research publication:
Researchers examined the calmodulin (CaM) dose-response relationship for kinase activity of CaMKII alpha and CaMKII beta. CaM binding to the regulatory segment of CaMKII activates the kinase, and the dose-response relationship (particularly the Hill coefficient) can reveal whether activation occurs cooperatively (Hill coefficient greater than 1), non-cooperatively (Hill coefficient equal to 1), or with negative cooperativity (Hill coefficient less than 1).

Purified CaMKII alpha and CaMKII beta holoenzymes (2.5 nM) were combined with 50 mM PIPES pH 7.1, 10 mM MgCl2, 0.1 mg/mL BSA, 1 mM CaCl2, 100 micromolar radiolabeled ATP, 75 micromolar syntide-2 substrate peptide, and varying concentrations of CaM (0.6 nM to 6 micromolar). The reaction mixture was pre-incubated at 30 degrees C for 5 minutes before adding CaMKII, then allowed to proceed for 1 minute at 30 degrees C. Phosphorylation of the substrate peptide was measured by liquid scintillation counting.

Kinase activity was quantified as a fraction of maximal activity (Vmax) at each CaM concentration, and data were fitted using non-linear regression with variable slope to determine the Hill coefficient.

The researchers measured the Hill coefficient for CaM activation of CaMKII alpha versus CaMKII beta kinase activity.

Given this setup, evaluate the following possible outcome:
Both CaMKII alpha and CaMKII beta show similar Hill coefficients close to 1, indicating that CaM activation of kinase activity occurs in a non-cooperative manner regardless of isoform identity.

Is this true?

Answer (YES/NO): NO